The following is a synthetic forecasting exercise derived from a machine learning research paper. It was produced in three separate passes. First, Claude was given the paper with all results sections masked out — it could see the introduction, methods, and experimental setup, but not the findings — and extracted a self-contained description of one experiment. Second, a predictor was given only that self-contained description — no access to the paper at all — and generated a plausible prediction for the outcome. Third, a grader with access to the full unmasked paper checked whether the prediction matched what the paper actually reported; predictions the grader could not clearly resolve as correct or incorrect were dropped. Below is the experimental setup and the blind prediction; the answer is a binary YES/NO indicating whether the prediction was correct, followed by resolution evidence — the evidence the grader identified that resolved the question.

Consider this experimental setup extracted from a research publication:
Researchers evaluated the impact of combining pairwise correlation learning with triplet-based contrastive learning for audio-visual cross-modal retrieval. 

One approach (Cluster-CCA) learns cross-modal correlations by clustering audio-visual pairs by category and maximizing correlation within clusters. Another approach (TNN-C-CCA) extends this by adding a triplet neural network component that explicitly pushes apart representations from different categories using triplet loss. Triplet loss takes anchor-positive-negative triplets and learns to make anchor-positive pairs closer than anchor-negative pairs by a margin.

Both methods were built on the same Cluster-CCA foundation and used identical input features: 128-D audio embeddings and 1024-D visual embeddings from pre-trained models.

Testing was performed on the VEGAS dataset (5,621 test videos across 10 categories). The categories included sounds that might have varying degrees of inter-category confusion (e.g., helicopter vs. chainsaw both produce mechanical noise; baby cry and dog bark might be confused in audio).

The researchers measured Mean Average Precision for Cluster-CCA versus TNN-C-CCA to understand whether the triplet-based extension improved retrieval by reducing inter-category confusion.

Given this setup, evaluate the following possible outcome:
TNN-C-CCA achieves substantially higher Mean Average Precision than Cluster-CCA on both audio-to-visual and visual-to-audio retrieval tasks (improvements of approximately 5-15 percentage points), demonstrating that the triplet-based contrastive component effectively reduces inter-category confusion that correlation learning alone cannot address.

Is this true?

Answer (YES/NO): NO